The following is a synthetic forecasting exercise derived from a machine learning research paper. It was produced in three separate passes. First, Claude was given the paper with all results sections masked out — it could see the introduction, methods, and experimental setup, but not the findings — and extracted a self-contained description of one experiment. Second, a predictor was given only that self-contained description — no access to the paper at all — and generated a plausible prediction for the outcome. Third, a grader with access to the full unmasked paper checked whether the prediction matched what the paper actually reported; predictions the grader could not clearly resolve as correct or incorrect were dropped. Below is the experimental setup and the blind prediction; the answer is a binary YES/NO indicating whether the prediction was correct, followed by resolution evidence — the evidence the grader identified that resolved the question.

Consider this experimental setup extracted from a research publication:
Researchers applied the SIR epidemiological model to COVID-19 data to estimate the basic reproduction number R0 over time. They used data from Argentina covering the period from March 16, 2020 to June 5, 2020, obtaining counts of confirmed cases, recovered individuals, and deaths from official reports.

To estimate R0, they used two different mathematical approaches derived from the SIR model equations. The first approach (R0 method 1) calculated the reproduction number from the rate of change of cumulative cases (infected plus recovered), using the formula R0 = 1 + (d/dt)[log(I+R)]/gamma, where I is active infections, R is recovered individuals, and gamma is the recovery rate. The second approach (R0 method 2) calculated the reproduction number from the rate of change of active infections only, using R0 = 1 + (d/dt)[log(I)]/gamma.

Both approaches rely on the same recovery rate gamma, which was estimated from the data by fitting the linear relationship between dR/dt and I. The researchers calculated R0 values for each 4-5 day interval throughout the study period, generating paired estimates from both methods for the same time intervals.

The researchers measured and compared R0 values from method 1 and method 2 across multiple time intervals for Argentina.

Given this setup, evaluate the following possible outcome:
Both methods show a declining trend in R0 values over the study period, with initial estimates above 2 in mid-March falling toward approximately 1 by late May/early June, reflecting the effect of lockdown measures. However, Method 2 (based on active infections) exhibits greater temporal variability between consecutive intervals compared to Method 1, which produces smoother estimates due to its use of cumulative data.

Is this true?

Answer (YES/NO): NO